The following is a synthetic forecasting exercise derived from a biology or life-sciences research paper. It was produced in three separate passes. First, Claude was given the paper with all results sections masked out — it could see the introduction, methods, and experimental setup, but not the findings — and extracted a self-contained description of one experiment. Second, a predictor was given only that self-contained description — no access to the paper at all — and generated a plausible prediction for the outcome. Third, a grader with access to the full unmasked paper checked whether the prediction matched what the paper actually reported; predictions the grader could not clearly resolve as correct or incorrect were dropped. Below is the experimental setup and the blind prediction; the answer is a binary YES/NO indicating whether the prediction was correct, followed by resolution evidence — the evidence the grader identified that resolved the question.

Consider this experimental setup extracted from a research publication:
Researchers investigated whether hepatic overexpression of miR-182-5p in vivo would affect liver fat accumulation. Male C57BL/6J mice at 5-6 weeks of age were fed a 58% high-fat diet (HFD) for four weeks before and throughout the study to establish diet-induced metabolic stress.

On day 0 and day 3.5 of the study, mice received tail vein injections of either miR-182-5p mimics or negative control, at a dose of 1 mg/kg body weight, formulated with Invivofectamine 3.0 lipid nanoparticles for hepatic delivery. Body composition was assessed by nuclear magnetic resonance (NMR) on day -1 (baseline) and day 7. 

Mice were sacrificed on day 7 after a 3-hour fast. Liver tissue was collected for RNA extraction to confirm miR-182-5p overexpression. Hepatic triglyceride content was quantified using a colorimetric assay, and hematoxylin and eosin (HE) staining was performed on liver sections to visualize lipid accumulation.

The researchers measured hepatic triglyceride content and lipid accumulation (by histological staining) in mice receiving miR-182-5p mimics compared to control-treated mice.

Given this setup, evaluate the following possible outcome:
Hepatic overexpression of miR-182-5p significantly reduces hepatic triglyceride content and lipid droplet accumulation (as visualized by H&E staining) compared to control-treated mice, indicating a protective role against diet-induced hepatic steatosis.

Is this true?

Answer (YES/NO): NO